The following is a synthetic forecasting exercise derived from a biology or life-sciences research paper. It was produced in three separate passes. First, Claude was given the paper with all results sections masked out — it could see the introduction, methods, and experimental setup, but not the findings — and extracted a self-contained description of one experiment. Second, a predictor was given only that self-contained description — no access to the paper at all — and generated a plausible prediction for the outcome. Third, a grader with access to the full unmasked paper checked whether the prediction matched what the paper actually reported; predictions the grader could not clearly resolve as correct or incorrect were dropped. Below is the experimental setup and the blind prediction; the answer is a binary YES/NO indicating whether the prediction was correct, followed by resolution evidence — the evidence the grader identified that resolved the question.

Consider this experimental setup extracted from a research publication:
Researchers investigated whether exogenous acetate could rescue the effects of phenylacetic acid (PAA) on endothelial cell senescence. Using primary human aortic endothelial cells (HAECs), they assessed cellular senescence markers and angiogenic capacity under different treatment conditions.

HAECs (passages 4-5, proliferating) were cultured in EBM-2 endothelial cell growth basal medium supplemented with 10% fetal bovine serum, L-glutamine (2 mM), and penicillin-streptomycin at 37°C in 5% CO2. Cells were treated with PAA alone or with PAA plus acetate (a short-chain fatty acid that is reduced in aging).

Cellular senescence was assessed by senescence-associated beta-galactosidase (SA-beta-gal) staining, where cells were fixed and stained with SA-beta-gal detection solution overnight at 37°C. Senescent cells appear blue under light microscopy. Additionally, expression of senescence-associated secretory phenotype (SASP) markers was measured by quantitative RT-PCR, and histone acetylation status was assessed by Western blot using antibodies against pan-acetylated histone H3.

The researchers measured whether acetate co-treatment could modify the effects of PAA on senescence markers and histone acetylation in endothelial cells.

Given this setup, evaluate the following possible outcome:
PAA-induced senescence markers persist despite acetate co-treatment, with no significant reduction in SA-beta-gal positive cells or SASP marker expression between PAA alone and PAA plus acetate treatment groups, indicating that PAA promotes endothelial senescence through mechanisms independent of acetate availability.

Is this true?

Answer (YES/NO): NO